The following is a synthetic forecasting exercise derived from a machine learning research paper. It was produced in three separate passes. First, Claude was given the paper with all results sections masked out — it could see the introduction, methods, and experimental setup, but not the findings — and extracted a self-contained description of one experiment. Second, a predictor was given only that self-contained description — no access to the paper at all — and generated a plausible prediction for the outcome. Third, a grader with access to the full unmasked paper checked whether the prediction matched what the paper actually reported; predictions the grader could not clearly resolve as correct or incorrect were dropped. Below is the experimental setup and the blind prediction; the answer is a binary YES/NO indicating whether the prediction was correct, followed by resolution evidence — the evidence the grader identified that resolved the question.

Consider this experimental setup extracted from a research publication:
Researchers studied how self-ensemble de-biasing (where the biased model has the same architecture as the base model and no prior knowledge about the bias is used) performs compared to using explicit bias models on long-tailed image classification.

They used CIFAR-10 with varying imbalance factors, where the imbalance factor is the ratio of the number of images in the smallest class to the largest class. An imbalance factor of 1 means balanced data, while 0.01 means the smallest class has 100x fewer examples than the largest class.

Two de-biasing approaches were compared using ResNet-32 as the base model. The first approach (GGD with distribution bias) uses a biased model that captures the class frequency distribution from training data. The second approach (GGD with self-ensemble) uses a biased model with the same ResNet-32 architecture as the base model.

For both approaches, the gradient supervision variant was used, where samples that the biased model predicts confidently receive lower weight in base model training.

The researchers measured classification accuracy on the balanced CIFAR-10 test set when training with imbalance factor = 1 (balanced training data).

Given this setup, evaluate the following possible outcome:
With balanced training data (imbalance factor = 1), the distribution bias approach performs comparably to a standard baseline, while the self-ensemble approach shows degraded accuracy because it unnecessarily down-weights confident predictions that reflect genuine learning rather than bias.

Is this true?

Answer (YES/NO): YES